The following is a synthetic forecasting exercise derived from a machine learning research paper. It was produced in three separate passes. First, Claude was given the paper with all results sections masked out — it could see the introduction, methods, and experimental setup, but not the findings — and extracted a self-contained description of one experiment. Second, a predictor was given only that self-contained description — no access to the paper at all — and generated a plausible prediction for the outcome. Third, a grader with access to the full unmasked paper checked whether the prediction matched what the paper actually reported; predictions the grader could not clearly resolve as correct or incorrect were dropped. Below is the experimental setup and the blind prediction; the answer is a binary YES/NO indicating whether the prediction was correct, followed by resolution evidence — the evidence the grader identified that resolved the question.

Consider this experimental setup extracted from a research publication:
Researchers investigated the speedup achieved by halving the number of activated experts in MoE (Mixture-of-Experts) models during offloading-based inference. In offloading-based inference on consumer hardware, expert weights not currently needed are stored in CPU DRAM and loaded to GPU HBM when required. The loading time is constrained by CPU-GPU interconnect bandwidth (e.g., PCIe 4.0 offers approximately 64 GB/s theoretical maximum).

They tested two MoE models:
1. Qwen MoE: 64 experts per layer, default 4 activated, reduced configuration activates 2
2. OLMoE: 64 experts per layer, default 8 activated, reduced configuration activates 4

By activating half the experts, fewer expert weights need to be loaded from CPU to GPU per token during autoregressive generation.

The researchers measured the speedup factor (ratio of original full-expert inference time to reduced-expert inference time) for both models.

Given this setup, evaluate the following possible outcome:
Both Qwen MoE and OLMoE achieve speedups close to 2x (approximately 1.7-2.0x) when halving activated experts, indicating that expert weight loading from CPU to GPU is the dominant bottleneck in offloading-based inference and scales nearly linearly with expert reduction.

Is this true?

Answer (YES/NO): YES